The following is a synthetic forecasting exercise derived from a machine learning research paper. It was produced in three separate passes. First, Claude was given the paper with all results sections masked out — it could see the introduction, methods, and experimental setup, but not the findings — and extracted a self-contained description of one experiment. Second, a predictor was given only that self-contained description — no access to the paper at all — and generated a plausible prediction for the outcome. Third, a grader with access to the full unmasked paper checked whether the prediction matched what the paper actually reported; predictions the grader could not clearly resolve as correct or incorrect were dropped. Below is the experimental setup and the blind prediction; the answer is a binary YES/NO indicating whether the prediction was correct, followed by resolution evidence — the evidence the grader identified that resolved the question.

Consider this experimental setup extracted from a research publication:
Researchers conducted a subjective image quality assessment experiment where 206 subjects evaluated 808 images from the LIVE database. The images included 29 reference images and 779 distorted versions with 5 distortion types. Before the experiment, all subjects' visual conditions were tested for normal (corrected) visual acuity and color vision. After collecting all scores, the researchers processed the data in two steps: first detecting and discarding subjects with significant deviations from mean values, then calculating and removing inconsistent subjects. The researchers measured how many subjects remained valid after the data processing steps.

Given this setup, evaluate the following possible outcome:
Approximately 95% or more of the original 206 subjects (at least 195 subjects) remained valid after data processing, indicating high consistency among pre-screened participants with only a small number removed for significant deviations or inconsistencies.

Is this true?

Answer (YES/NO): NO